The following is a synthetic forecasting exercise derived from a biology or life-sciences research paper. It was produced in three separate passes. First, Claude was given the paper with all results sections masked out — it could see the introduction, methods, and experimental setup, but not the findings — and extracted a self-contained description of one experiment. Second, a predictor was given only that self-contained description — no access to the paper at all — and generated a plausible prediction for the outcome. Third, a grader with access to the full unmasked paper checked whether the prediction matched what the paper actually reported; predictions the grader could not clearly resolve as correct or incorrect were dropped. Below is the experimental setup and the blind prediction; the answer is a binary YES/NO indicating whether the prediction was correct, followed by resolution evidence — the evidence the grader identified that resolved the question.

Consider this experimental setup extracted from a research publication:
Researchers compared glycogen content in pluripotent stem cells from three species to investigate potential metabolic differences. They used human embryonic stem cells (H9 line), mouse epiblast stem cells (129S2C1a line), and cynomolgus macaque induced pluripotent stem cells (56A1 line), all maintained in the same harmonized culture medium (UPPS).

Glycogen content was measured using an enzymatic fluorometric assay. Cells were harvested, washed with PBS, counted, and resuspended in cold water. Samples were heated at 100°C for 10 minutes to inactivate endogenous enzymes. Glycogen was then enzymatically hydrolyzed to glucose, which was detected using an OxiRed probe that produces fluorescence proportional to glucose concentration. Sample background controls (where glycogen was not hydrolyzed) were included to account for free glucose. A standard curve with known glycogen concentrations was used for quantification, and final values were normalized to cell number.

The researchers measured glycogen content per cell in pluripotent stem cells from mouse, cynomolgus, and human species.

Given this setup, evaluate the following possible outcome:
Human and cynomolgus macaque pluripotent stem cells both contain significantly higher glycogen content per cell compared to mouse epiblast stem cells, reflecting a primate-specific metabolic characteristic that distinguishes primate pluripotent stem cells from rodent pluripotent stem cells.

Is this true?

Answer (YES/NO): YES